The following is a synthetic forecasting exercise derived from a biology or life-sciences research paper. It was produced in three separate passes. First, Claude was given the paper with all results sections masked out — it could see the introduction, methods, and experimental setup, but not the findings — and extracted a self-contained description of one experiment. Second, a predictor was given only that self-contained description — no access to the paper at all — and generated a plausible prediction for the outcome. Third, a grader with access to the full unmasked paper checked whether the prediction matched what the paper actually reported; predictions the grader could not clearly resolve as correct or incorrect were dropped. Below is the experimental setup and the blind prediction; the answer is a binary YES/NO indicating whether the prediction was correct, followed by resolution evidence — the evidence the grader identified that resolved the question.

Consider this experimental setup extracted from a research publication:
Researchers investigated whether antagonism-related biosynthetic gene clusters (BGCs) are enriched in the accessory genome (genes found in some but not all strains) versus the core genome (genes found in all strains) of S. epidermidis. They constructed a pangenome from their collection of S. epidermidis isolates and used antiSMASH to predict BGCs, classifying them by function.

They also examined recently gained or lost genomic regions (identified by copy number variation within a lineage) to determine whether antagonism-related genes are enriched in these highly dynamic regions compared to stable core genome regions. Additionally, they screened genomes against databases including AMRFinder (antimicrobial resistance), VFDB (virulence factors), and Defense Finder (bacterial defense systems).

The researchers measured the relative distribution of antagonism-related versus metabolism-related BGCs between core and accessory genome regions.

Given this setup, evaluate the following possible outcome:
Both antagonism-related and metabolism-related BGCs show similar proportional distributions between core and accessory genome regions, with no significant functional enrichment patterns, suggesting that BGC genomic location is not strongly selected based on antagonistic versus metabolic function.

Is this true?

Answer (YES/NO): NO